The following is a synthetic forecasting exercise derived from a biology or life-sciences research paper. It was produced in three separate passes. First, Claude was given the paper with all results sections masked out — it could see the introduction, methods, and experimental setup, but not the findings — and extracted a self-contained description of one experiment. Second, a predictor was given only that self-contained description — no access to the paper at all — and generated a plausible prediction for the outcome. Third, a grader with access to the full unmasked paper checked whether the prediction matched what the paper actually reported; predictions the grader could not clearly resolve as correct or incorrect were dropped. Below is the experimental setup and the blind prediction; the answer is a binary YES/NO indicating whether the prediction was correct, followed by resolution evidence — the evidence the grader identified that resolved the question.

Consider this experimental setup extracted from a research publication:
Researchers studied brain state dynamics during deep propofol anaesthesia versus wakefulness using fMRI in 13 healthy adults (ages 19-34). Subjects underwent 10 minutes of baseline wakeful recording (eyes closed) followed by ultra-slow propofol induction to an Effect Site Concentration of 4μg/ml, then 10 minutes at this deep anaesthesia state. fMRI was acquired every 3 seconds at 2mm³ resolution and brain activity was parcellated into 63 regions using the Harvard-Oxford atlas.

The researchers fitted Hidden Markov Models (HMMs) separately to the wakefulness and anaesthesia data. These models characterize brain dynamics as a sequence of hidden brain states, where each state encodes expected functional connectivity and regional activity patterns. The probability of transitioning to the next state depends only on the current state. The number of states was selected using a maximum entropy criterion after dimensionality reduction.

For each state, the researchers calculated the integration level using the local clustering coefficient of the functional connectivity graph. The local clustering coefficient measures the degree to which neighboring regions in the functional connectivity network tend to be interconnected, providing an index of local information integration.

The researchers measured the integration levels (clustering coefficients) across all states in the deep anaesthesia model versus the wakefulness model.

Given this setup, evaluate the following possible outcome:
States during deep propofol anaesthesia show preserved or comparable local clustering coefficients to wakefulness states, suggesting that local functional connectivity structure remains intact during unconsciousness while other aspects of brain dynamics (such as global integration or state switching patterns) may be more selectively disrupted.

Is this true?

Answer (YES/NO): NO